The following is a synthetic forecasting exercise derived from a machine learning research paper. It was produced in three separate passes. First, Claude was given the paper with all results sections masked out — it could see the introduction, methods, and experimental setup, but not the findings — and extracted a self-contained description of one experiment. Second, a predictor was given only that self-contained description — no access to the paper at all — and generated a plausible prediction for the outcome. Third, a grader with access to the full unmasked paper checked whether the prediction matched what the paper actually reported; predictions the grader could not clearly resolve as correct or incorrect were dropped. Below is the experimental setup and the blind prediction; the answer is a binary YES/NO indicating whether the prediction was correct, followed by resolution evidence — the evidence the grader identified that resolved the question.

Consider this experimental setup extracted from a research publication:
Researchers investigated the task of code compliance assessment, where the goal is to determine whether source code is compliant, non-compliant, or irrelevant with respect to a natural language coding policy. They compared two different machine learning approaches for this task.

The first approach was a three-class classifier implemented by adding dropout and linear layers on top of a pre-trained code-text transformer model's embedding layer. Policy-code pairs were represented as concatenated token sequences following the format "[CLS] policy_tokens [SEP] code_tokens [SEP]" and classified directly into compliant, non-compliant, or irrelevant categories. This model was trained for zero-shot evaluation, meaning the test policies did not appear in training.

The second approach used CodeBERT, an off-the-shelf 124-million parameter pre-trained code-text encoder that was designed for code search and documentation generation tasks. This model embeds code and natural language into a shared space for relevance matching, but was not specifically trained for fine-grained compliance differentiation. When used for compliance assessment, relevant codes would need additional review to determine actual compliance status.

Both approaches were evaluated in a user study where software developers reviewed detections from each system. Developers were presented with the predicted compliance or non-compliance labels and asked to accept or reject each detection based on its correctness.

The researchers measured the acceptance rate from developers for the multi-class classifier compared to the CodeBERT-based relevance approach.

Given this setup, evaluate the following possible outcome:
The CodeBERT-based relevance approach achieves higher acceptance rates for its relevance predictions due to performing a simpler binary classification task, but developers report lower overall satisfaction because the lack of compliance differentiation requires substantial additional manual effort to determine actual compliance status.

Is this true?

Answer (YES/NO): NO